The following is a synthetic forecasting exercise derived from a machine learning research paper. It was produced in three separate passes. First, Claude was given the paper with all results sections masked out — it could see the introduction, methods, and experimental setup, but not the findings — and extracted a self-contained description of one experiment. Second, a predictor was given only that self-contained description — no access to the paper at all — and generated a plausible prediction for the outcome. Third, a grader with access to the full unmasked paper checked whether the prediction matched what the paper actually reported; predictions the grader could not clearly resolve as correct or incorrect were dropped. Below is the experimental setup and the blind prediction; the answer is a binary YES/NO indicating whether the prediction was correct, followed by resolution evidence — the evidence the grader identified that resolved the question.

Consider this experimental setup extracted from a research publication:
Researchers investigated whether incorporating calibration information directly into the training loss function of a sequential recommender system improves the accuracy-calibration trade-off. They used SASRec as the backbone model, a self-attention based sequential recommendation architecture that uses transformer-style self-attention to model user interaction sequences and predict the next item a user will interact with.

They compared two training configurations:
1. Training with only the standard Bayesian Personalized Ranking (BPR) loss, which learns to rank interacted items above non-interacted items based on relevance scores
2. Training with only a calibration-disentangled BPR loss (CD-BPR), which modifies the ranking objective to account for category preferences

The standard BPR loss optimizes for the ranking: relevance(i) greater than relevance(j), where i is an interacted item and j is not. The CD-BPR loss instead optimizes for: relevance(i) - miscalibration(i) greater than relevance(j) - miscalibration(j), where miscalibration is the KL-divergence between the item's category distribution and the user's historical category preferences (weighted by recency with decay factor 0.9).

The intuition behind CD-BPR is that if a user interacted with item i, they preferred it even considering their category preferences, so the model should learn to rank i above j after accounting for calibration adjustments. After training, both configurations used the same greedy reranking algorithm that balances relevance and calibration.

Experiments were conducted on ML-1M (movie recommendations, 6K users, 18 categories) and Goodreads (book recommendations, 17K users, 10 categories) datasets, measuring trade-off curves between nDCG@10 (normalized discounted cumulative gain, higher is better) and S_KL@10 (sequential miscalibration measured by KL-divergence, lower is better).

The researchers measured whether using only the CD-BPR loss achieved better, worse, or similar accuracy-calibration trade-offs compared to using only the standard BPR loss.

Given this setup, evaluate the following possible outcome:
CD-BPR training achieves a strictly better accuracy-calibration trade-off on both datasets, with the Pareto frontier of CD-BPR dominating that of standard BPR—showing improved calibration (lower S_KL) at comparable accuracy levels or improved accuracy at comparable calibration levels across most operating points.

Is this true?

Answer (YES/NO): NO